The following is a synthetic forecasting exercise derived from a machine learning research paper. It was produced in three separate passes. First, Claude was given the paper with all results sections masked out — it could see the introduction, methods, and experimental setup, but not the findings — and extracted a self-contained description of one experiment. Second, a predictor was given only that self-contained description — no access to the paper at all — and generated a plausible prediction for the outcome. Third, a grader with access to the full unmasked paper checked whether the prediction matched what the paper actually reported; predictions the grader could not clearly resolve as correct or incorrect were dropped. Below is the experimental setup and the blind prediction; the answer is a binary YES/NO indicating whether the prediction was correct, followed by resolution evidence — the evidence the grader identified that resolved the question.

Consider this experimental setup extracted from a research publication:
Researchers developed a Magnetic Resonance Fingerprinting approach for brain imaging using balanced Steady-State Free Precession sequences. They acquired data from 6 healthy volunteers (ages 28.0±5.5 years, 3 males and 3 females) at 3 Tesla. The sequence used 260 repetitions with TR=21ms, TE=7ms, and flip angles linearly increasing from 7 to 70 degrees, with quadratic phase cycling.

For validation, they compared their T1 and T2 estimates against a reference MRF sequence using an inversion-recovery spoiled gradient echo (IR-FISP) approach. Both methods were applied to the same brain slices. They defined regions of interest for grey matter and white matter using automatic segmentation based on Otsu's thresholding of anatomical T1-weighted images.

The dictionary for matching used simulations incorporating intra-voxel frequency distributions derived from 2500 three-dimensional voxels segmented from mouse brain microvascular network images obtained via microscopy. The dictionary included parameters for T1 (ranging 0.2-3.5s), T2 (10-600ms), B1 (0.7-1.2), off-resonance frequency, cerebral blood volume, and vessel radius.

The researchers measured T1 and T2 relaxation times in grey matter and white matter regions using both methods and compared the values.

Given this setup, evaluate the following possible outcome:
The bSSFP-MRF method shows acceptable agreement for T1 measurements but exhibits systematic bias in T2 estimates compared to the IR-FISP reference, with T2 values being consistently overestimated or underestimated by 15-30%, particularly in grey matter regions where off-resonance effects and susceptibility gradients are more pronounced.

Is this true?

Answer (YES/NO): NO